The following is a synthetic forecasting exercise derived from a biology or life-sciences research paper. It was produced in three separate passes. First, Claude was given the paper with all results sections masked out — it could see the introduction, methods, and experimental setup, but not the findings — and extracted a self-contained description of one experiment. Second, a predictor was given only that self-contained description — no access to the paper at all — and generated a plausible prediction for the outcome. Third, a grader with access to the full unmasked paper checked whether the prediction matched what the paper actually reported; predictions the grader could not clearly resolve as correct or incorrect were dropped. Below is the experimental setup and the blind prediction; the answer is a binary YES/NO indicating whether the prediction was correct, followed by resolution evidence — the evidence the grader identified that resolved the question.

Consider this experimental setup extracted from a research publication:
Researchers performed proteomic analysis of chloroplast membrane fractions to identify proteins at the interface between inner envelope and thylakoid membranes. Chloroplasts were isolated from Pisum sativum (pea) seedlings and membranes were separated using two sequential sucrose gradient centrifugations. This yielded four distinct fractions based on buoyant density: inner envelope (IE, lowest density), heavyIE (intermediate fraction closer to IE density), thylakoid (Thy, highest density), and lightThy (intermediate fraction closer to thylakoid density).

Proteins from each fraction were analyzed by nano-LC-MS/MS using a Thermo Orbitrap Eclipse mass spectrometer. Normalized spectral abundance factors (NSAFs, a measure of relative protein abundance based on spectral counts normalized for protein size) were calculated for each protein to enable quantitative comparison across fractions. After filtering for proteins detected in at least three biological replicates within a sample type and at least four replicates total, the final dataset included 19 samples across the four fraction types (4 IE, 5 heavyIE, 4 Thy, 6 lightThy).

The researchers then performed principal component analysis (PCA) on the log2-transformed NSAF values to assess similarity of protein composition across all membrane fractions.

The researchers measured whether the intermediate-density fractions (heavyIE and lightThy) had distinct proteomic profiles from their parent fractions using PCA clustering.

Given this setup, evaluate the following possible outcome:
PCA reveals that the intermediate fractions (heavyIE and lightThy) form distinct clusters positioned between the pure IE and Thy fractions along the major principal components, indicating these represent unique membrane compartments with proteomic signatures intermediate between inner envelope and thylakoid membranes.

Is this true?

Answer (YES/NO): YES